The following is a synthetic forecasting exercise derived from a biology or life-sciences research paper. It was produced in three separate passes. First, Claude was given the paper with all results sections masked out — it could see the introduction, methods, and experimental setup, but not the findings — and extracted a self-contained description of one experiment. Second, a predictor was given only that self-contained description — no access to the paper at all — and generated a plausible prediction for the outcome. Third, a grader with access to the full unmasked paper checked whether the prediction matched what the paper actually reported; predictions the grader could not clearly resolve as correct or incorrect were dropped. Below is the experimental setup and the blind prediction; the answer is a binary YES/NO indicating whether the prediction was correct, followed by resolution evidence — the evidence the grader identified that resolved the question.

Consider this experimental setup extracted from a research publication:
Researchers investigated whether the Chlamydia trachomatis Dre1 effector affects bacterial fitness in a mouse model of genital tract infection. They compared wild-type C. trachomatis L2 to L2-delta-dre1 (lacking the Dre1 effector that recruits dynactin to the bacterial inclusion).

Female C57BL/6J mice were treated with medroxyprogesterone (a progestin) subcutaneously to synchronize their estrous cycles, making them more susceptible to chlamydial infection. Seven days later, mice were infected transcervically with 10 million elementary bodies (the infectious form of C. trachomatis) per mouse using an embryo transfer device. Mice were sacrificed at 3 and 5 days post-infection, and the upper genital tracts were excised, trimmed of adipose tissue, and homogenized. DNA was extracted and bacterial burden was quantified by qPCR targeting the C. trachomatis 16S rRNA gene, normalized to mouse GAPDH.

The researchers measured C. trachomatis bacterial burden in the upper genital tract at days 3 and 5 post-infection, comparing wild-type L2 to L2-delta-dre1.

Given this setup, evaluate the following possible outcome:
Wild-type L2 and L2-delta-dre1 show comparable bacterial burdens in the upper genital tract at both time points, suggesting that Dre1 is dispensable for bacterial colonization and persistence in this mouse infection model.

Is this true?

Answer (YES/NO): NO